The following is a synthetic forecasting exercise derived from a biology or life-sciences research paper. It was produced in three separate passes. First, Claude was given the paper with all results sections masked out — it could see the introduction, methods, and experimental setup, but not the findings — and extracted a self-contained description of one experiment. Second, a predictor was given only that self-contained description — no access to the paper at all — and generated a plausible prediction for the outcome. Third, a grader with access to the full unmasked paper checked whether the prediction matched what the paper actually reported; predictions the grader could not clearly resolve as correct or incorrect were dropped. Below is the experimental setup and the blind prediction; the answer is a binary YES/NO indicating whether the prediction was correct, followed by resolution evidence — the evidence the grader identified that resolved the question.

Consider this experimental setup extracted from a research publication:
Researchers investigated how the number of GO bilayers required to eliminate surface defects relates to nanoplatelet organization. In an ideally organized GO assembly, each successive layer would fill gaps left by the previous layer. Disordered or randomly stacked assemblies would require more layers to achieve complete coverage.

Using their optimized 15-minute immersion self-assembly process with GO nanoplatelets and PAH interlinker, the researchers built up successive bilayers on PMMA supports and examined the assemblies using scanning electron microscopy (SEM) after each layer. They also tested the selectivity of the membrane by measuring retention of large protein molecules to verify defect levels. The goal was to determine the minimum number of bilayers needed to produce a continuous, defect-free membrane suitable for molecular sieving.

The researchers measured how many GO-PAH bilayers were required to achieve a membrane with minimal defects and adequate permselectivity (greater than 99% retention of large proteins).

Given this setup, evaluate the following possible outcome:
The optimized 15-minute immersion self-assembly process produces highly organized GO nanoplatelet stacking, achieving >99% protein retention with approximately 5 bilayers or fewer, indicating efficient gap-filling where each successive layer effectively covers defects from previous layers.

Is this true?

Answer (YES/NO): YES